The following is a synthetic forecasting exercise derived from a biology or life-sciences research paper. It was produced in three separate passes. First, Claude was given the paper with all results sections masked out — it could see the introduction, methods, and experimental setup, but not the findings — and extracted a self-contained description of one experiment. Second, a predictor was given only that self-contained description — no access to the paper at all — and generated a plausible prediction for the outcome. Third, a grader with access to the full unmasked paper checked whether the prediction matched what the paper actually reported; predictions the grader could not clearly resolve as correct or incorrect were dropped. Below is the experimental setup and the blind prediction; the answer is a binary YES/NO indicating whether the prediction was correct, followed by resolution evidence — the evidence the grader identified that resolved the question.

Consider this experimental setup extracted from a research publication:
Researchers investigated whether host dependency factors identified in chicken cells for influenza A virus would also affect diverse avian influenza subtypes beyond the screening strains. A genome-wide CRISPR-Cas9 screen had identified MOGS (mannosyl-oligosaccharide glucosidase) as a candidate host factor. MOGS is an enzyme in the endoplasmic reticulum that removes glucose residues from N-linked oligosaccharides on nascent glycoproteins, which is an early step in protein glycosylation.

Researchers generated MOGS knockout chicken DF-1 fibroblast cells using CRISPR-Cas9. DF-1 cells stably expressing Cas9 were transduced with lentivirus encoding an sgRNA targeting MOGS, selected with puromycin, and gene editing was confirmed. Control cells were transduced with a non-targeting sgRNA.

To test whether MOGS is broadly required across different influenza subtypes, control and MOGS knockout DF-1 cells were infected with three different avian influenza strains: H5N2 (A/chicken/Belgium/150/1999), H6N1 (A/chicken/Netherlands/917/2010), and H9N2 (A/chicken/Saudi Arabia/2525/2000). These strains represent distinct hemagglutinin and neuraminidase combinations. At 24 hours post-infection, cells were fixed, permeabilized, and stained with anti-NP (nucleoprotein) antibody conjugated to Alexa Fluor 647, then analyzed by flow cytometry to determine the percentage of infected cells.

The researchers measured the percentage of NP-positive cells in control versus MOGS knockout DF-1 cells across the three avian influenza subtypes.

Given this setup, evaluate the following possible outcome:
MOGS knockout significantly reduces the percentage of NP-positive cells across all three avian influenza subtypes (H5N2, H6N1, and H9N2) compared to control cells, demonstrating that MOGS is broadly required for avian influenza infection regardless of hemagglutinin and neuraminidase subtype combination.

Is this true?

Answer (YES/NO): NO